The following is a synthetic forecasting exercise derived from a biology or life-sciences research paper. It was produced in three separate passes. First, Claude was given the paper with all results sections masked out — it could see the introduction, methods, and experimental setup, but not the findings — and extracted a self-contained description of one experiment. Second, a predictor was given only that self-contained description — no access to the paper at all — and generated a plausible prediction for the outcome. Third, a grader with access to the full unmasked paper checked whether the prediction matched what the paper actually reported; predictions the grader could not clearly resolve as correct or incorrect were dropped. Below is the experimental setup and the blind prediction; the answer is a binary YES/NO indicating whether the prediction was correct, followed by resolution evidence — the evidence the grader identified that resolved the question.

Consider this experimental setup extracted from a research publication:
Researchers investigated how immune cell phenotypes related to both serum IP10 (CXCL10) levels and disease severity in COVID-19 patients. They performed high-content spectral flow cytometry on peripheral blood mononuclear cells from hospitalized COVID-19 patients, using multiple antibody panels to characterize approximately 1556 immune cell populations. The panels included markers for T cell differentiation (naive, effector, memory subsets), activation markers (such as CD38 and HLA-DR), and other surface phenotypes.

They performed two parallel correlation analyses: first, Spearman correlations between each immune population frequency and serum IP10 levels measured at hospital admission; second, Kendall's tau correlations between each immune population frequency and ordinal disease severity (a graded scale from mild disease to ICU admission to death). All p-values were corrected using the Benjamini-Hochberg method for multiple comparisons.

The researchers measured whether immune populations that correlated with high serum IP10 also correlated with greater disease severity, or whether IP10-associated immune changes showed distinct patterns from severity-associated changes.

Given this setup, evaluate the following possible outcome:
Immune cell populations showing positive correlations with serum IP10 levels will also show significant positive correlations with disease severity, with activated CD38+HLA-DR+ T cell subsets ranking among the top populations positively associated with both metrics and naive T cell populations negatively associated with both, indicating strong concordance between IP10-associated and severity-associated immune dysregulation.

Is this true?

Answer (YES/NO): NO